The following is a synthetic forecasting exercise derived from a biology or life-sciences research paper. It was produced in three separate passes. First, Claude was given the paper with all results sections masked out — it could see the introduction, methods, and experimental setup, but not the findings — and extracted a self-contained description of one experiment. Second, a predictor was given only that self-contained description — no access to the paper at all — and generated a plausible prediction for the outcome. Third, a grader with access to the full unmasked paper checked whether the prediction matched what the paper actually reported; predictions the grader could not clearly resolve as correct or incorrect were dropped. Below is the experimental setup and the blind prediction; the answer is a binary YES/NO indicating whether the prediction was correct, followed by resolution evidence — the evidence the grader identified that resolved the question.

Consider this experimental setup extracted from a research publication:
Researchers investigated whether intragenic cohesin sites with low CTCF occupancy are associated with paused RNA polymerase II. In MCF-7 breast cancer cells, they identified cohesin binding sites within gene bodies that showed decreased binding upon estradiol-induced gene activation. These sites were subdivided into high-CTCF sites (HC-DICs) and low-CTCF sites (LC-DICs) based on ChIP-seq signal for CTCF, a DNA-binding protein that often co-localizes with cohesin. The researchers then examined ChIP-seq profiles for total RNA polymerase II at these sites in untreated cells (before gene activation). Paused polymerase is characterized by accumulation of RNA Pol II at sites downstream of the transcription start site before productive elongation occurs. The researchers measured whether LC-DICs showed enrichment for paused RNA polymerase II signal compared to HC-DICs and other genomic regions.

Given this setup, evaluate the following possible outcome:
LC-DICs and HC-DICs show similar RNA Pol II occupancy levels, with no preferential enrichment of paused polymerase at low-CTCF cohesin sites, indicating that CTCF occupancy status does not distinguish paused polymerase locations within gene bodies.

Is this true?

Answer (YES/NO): NO